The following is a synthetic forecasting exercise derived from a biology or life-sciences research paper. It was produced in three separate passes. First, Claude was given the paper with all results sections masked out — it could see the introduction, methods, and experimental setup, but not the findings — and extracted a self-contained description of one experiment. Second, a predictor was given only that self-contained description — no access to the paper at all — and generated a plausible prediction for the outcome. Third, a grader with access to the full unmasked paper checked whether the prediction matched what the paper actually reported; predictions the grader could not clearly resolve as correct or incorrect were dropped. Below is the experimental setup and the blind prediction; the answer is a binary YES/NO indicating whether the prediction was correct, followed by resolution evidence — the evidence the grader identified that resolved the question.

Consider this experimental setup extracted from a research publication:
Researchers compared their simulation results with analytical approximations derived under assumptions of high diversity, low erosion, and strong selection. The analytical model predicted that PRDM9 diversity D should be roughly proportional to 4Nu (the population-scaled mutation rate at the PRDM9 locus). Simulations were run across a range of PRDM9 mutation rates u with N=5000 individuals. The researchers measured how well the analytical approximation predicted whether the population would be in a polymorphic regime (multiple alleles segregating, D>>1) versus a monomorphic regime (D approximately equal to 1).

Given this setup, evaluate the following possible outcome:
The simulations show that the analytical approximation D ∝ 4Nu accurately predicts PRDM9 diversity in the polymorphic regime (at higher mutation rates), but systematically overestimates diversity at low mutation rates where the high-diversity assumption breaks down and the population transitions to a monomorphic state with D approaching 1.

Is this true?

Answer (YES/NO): NO